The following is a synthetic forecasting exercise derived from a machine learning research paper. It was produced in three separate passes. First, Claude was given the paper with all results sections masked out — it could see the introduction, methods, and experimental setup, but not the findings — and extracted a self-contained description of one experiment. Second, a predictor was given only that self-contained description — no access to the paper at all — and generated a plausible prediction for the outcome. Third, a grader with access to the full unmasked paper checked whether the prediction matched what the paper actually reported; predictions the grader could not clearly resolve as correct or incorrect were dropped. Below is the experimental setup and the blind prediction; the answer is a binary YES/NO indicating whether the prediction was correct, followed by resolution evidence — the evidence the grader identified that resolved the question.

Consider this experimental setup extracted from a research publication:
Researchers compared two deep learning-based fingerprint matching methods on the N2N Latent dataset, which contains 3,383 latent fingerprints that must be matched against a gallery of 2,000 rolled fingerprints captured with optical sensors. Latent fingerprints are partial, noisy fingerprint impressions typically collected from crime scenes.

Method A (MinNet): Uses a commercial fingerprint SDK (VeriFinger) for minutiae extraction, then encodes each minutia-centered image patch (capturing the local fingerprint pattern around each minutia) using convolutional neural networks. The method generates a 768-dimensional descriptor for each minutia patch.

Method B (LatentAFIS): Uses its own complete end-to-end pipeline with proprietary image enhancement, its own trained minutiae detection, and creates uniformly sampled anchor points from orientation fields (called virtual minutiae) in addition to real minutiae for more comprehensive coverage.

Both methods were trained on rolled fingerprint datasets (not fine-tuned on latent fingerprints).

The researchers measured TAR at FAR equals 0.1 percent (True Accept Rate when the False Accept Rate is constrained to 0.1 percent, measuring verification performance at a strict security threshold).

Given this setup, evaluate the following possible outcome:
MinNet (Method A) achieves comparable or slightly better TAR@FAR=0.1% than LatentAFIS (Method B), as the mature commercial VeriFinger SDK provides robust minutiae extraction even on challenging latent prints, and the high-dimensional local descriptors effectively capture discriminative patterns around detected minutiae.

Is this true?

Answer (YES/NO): YES